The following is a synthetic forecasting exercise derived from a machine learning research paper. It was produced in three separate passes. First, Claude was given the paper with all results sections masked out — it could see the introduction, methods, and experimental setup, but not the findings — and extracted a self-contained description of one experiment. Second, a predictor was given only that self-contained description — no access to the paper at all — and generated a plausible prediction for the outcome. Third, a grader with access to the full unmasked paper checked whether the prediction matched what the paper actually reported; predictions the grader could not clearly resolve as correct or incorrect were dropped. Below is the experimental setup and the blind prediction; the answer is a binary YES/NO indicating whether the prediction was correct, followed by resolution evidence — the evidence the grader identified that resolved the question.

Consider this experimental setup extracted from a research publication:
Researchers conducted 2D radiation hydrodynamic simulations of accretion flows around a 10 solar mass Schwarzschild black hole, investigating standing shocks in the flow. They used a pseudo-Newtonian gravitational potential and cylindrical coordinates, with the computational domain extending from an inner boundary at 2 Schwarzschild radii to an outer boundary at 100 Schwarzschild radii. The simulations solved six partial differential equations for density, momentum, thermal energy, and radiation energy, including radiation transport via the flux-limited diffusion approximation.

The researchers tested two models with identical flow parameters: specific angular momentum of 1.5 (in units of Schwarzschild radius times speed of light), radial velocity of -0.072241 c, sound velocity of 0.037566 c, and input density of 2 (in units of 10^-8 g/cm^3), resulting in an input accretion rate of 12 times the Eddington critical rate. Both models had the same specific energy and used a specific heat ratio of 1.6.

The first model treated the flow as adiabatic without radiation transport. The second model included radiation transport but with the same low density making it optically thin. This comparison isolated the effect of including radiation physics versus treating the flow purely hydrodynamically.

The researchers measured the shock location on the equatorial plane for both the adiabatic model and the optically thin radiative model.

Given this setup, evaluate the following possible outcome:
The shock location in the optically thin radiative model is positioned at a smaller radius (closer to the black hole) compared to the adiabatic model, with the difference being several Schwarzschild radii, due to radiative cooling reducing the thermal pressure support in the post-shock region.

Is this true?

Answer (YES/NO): NO